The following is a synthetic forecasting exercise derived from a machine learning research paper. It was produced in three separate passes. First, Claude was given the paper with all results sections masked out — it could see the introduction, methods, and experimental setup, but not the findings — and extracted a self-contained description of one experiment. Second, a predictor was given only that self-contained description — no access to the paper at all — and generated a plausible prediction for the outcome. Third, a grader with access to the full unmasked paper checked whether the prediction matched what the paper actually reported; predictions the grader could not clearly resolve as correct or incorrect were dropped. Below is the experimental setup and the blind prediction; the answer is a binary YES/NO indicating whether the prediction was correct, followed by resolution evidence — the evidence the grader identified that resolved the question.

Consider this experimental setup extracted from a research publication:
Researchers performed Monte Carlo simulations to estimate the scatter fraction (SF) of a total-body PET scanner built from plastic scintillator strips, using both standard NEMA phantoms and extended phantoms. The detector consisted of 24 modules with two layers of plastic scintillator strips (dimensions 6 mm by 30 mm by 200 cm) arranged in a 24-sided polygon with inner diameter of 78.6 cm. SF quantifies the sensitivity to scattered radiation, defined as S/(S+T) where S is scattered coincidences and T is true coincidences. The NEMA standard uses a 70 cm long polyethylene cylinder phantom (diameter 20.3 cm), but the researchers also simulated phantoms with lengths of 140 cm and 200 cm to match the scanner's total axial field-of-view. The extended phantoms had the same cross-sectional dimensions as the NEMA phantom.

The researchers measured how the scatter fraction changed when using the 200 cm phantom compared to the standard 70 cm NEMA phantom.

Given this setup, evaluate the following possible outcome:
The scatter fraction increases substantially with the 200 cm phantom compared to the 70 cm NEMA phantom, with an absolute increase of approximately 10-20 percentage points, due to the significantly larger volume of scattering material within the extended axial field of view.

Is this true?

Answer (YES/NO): NO